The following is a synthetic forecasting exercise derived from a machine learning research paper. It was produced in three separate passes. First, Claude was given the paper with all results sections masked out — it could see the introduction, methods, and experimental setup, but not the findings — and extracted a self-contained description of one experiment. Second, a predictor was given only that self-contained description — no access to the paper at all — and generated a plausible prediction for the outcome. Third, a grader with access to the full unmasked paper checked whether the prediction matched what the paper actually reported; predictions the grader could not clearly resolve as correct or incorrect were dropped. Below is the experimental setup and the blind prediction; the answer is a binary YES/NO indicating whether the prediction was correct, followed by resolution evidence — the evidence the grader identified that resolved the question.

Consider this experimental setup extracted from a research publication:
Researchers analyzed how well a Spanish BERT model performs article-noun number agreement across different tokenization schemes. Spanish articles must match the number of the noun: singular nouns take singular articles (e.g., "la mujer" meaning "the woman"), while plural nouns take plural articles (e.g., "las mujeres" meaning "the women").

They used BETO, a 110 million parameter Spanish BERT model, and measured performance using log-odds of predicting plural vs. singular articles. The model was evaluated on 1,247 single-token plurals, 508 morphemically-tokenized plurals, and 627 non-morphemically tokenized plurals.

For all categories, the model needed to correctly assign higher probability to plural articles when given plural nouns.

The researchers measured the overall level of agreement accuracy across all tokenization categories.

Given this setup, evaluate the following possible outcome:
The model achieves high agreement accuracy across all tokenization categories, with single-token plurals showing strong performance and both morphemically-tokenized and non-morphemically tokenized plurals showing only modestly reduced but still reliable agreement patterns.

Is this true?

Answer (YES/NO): NO